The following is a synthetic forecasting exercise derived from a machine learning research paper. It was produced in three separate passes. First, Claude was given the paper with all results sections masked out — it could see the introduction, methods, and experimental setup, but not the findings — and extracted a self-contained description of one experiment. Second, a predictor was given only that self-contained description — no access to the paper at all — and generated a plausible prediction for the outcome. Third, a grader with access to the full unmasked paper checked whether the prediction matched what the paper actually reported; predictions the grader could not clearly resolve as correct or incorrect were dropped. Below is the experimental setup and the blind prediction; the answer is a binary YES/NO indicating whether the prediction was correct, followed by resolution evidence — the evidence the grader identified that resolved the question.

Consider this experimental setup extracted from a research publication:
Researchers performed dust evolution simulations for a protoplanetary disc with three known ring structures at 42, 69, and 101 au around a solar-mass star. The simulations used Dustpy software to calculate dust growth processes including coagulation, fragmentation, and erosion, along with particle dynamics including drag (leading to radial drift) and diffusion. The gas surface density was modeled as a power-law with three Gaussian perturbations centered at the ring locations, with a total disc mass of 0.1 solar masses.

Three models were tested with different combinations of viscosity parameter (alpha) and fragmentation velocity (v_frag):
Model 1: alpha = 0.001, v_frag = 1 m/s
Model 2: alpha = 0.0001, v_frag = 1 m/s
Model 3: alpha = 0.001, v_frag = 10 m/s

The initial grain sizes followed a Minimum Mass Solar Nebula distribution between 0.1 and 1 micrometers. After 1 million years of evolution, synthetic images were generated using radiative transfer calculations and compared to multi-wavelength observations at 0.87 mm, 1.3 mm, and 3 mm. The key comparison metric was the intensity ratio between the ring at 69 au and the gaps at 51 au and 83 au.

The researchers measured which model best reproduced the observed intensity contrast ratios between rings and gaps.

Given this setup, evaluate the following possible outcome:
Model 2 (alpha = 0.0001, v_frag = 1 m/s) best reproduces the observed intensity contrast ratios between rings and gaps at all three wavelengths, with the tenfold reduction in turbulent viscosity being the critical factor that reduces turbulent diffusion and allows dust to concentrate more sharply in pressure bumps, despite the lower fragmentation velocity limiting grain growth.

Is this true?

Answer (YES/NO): NO